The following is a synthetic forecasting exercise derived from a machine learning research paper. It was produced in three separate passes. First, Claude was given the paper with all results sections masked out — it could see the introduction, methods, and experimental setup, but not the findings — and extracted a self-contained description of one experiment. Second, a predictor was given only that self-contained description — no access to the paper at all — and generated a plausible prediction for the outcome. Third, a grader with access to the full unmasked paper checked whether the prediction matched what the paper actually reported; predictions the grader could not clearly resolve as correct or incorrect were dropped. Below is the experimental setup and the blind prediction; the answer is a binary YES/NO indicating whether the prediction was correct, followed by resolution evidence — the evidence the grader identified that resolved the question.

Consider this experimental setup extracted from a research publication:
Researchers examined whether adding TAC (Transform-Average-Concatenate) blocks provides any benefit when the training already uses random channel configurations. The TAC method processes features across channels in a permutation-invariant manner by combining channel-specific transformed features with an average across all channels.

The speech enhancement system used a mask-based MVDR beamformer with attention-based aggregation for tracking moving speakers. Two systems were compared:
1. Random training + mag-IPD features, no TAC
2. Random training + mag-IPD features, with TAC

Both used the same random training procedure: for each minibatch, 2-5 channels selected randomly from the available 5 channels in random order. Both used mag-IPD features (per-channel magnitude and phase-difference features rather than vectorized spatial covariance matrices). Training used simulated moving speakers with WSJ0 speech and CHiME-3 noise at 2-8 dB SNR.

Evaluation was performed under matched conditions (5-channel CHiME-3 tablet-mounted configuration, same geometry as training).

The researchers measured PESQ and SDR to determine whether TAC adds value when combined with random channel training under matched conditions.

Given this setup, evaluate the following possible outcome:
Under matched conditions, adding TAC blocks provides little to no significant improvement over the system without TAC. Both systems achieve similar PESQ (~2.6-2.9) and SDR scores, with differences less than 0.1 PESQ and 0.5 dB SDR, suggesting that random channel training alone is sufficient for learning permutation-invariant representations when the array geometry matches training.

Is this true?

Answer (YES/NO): NO